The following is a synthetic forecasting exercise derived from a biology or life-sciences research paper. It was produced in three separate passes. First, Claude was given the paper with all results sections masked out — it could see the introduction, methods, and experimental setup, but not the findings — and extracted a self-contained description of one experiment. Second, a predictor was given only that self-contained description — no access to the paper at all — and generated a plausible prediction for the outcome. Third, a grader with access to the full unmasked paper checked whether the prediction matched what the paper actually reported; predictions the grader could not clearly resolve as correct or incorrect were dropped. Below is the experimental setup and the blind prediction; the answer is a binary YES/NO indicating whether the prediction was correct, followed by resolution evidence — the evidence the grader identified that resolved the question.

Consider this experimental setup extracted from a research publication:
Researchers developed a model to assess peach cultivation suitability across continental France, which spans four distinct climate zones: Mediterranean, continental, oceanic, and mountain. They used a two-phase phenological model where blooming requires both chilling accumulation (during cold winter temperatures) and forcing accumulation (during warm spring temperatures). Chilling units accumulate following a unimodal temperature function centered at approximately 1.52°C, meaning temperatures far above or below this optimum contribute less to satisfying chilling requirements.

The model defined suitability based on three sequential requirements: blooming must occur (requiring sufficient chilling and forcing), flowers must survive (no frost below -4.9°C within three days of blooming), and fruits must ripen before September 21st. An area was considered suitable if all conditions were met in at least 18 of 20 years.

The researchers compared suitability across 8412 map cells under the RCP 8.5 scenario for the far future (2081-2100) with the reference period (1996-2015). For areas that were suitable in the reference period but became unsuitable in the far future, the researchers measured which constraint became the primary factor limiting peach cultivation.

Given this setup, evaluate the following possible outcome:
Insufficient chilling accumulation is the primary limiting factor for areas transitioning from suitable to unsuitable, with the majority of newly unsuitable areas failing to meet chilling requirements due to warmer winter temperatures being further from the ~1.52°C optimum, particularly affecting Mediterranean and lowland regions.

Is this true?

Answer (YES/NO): YES